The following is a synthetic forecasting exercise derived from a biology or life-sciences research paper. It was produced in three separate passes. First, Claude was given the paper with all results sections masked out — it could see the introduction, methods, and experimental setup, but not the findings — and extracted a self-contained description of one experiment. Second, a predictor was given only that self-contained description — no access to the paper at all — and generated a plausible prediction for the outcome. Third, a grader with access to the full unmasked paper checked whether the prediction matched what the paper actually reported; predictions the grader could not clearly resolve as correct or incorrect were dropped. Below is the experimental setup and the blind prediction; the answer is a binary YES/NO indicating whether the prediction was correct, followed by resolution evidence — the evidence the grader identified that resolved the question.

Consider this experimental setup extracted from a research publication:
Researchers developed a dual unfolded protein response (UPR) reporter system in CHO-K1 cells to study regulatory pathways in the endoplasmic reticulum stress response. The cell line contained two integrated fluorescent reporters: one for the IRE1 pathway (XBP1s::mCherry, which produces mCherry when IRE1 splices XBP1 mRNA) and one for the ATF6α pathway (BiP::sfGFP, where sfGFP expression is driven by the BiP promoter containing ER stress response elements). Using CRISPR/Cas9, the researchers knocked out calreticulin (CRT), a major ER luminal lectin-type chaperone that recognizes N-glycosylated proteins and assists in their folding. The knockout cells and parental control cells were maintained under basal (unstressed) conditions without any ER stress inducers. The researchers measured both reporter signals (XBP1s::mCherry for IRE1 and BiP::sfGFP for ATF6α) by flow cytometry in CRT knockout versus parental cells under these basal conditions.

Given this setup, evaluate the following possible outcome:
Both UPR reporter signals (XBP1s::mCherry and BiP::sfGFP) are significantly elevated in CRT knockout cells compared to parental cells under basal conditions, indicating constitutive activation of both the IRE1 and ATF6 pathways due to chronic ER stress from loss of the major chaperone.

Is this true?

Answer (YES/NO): NO